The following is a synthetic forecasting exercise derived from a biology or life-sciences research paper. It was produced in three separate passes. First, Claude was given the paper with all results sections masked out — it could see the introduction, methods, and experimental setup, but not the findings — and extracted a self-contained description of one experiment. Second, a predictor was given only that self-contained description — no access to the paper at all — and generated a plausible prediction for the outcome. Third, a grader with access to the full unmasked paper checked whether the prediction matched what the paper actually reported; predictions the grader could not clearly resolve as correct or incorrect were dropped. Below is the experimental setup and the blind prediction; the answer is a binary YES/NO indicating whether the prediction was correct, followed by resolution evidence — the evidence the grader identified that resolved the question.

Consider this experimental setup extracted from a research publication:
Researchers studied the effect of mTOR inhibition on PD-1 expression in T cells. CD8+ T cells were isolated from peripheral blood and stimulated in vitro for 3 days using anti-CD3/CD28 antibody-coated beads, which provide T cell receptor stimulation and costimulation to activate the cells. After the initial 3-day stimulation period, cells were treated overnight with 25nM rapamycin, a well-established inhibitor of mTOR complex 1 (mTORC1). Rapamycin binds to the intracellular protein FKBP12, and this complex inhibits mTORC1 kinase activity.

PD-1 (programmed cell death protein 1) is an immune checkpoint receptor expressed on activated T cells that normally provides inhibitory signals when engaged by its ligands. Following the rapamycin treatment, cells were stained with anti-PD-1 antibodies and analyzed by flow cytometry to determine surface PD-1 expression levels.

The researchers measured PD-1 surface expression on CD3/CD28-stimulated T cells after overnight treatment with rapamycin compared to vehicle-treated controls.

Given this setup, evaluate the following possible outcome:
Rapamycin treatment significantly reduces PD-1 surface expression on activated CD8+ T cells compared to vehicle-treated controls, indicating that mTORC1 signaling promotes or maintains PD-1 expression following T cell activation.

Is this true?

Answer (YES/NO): YES